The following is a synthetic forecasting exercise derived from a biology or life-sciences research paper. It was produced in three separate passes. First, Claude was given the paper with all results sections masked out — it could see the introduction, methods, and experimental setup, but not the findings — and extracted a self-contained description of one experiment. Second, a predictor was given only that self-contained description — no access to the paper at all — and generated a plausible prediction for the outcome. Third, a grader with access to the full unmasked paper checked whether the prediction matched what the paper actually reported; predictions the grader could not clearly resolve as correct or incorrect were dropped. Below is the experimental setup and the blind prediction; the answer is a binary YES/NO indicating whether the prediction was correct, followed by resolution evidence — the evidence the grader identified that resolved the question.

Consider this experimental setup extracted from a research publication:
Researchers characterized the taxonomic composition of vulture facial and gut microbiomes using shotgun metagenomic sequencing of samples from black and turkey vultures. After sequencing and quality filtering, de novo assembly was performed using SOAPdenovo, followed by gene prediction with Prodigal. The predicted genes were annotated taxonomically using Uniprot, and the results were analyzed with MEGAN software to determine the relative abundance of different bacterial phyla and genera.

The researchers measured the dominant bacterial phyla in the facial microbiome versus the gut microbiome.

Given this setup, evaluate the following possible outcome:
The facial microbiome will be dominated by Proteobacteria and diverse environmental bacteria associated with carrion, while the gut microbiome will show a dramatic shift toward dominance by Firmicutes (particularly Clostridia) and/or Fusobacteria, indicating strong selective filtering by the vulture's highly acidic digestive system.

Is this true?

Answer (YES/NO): YES